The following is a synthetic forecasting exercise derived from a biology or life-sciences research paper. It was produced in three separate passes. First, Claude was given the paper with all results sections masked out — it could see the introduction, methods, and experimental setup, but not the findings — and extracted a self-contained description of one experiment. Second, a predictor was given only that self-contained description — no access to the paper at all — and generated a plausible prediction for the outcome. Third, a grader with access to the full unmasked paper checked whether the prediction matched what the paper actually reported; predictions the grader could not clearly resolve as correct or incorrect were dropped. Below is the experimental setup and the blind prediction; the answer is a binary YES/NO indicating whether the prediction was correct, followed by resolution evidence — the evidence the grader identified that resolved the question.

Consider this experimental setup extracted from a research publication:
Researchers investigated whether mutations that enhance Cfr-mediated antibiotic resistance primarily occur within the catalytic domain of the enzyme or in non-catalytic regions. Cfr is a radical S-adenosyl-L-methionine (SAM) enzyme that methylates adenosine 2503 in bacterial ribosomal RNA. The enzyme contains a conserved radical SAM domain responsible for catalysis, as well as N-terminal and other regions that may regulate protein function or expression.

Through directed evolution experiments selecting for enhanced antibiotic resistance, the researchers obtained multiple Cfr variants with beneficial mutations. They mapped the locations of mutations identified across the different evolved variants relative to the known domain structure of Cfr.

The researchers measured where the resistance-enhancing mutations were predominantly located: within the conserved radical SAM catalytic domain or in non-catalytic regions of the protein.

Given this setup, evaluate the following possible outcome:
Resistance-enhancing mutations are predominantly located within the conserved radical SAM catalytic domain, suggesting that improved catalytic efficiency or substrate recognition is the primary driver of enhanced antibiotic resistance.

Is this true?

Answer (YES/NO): NO